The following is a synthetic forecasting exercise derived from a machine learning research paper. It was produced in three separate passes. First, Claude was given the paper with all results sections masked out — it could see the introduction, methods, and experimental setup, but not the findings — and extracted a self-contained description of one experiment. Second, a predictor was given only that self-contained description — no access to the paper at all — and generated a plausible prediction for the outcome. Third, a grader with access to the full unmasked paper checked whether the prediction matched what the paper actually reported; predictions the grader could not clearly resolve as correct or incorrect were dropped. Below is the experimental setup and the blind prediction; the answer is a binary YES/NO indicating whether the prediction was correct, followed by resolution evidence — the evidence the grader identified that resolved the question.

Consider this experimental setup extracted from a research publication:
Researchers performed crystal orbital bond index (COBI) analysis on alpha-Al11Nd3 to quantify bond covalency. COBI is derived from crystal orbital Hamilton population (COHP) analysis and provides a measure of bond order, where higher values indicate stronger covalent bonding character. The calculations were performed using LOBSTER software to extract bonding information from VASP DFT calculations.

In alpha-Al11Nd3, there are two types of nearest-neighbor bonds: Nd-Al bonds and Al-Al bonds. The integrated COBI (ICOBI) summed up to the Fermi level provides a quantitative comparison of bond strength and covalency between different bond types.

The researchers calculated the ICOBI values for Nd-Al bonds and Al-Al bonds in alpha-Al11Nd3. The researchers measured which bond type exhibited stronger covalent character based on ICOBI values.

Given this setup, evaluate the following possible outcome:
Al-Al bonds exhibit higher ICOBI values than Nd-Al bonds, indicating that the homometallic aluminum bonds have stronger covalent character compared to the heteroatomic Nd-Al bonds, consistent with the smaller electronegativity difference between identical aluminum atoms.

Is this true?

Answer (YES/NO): YES